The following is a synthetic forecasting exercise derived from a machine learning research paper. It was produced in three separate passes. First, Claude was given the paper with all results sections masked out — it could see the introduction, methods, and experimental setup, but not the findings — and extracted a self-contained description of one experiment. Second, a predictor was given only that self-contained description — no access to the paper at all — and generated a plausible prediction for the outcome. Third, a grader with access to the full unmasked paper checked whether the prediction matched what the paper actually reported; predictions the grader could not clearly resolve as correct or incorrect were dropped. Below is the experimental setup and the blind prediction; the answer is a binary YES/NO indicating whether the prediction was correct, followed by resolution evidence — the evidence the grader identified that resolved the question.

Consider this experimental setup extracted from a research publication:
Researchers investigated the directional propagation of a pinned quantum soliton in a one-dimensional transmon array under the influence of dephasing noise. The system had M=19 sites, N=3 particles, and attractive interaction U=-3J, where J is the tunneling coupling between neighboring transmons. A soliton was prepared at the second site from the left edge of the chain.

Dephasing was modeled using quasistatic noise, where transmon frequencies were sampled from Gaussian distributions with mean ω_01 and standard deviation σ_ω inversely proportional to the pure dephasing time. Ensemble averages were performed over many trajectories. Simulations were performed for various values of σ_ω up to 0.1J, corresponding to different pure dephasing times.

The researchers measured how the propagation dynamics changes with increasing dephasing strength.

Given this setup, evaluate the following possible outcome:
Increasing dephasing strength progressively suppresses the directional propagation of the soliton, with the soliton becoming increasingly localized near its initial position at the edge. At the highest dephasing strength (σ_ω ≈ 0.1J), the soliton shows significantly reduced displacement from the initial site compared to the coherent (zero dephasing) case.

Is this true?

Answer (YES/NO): NO